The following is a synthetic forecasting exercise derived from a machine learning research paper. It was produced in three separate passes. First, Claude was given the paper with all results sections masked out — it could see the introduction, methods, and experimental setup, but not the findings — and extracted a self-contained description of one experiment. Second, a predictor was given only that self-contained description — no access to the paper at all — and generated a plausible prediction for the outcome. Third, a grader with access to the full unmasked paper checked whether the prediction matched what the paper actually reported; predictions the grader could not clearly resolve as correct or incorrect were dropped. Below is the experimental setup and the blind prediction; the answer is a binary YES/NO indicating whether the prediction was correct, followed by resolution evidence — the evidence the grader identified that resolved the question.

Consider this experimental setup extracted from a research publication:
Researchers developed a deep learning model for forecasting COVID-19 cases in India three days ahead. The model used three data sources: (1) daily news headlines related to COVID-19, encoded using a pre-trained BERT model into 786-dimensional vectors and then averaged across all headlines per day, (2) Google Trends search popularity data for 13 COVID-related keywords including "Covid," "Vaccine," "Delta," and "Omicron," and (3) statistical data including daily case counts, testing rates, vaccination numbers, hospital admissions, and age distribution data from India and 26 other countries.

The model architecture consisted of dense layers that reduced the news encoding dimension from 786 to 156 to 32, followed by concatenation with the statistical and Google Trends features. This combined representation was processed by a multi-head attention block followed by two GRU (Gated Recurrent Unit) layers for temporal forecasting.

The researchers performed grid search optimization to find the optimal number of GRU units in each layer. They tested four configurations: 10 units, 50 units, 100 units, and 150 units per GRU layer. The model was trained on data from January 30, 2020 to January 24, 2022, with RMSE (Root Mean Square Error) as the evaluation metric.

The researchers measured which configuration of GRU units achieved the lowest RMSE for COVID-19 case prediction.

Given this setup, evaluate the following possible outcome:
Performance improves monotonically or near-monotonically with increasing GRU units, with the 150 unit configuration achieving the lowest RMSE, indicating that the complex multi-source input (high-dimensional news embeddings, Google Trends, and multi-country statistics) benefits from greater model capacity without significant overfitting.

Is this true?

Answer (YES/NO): NO